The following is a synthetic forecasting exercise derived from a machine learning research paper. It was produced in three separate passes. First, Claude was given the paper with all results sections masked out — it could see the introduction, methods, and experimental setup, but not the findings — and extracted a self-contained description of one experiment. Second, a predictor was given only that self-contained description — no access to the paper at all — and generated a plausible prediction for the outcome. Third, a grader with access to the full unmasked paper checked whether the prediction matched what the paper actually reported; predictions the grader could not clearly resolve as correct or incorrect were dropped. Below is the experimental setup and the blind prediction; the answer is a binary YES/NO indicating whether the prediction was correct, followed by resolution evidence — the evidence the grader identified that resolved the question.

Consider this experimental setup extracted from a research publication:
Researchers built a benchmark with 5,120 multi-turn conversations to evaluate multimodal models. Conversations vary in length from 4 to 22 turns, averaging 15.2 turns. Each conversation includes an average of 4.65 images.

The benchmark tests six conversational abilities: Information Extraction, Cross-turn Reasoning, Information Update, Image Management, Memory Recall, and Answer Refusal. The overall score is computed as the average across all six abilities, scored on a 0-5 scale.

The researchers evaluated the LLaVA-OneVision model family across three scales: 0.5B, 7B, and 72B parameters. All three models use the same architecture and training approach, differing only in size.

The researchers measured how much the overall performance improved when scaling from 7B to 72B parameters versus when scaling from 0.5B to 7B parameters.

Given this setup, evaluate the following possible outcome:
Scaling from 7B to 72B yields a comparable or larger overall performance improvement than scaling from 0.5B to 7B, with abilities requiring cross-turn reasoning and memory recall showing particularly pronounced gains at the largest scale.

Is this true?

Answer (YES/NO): NO